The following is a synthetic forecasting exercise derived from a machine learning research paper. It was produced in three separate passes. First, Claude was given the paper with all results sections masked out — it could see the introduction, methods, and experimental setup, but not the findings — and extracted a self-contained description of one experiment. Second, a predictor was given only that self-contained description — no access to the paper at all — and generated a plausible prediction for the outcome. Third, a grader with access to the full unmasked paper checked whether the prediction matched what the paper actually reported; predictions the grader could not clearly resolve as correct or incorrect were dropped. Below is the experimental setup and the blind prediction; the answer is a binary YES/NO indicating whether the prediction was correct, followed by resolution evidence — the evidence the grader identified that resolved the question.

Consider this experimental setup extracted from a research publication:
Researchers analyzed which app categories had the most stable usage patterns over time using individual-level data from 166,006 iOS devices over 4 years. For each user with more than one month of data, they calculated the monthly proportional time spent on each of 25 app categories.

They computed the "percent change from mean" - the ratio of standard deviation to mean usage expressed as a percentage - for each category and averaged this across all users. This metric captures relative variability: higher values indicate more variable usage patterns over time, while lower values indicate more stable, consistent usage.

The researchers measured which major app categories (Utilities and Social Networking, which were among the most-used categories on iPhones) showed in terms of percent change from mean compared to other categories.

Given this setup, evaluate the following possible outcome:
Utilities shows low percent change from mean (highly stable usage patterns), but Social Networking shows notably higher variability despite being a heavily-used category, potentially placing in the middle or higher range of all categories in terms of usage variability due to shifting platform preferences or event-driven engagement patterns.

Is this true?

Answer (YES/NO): NO